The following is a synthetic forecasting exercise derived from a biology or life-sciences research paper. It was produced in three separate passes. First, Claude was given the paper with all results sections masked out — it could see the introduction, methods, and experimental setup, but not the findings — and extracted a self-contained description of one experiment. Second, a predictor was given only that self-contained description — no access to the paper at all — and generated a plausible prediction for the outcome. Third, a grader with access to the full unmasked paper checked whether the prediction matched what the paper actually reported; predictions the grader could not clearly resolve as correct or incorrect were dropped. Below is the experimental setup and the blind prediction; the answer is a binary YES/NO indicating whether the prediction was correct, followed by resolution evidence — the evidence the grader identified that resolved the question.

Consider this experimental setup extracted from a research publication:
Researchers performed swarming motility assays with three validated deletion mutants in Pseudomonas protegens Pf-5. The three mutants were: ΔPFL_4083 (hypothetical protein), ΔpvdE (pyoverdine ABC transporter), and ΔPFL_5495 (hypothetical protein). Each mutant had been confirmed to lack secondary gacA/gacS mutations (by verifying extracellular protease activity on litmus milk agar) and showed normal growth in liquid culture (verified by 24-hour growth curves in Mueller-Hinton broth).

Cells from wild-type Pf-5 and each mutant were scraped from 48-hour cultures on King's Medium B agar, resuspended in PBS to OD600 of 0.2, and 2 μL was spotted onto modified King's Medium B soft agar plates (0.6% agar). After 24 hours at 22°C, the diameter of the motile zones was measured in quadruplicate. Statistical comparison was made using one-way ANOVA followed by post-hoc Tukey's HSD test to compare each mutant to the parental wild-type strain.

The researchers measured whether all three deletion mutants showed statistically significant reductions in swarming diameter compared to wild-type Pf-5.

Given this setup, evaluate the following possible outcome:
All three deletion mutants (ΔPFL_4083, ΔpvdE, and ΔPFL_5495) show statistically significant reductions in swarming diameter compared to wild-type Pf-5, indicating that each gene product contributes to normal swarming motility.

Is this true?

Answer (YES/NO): YES